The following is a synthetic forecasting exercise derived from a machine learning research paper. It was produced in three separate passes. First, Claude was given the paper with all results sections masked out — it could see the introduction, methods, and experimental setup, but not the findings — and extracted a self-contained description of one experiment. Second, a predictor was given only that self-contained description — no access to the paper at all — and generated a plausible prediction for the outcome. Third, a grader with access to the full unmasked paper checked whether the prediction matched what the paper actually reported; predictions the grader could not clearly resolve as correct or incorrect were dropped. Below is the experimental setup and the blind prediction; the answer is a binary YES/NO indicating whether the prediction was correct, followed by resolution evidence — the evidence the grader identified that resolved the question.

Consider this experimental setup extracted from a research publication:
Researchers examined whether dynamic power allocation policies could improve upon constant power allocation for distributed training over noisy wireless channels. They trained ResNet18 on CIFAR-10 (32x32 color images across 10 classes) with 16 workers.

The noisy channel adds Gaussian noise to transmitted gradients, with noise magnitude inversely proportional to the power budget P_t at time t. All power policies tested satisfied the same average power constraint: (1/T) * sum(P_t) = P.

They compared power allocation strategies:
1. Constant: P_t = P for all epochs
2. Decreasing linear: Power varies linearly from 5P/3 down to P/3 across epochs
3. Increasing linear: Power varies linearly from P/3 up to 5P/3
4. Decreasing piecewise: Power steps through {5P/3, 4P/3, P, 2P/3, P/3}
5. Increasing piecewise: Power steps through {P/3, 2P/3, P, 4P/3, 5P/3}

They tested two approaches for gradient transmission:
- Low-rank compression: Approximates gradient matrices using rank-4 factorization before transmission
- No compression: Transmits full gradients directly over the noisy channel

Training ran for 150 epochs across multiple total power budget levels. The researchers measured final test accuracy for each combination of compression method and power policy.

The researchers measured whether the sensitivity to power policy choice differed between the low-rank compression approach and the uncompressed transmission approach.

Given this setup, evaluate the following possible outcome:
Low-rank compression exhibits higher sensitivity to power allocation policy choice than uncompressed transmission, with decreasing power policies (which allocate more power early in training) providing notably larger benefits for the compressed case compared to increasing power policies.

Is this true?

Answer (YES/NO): NO